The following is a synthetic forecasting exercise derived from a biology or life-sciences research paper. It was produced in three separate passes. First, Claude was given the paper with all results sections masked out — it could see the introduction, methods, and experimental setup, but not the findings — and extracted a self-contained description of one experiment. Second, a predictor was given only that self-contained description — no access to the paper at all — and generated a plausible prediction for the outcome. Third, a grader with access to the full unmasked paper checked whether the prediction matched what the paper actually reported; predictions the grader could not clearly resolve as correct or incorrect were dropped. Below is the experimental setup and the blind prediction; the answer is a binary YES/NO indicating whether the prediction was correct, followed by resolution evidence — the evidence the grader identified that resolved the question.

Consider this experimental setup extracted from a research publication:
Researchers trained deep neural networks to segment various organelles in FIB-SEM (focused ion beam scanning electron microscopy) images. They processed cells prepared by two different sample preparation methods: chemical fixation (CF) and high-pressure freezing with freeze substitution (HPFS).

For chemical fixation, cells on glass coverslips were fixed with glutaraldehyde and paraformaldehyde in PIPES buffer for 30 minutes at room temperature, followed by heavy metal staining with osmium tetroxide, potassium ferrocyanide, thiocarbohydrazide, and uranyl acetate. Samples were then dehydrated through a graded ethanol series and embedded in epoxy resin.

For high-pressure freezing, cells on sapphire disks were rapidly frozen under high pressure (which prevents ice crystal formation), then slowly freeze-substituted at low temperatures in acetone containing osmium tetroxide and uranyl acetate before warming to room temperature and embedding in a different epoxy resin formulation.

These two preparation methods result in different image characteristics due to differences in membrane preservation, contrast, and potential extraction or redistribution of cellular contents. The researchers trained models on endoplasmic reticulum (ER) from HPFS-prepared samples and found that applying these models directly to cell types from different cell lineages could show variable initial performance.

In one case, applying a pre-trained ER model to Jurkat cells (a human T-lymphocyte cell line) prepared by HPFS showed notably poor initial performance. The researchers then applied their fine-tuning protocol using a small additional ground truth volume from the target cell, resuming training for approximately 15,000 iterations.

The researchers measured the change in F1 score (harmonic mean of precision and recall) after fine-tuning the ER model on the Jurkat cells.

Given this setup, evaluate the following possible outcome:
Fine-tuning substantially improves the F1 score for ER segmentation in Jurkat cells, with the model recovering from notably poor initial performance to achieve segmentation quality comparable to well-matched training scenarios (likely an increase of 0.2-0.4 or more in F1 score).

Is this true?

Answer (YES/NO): NO